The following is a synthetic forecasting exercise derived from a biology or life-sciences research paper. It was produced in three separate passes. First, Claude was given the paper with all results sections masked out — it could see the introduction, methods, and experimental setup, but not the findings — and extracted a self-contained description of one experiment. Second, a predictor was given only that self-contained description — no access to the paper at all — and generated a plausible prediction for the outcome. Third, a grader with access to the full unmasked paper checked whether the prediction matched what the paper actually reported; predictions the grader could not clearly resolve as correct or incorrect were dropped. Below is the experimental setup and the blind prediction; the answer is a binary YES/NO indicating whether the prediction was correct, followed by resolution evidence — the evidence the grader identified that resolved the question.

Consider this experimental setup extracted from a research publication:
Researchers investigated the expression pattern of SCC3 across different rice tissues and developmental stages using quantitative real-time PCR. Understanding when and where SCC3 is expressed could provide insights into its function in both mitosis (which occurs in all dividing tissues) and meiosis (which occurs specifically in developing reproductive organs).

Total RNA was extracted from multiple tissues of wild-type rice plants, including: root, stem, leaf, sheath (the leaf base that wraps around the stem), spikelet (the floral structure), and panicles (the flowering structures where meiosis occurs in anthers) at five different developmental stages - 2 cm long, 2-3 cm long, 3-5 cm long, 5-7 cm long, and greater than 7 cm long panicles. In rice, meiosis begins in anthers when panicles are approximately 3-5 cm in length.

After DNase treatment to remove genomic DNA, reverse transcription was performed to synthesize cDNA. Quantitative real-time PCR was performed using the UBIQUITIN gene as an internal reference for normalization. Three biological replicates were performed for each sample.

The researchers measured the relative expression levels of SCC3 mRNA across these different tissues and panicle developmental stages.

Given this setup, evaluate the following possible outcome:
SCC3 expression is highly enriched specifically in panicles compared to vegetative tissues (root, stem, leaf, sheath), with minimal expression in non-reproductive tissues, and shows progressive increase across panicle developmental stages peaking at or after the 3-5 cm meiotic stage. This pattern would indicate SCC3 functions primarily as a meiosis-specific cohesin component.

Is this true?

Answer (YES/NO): NO